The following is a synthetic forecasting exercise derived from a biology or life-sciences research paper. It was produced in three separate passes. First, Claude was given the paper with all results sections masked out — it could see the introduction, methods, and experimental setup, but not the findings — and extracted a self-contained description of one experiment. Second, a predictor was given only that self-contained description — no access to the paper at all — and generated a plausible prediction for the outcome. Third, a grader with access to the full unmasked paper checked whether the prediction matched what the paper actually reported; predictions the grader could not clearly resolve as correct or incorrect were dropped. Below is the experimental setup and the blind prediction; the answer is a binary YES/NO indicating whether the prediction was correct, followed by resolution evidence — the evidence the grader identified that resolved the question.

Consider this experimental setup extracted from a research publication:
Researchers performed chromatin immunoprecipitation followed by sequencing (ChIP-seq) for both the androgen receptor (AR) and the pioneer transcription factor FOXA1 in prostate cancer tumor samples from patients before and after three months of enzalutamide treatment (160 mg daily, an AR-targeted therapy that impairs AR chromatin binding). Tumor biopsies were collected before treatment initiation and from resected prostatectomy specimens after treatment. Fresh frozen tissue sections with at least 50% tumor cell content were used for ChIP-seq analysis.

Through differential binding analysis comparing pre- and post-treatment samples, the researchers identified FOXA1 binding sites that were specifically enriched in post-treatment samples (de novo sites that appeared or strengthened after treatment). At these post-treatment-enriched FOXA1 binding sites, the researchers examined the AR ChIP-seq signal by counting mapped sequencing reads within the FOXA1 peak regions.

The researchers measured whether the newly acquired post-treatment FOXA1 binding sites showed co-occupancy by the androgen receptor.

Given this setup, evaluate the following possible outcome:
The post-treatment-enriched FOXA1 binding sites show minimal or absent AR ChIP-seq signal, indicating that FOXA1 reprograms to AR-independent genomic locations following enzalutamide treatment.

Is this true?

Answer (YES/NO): NO